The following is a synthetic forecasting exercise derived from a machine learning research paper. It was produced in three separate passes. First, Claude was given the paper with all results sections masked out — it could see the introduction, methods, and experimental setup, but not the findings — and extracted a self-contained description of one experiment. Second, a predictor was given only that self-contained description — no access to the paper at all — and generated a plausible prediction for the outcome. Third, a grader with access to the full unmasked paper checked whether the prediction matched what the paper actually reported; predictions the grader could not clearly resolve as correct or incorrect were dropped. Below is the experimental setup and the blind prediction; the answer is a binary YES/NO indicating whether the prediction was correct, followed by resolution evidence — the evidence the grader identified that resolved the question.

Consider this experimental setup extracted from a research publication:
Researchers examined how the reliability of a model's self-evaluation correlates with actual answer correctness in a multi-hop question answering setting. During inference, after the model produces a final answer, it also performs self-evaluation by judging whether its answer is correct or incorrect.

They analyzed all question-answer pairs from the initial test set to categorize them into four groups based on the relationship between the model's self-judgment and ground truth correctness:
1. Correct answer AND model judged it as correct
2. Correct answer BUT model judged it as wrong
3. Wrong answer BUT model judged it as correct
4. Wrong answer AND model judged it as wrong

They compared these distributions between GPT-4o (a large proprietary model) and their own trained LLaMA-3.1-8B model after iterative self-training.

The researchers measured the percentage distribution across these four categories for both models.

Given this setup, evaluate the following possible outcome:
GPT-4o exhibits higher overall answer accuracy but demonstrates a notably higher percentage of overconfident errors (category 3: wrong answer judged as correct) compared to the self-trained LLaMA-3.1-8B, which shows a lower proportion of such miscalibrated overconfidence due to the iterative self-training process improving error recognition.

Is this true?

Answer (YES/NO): NO